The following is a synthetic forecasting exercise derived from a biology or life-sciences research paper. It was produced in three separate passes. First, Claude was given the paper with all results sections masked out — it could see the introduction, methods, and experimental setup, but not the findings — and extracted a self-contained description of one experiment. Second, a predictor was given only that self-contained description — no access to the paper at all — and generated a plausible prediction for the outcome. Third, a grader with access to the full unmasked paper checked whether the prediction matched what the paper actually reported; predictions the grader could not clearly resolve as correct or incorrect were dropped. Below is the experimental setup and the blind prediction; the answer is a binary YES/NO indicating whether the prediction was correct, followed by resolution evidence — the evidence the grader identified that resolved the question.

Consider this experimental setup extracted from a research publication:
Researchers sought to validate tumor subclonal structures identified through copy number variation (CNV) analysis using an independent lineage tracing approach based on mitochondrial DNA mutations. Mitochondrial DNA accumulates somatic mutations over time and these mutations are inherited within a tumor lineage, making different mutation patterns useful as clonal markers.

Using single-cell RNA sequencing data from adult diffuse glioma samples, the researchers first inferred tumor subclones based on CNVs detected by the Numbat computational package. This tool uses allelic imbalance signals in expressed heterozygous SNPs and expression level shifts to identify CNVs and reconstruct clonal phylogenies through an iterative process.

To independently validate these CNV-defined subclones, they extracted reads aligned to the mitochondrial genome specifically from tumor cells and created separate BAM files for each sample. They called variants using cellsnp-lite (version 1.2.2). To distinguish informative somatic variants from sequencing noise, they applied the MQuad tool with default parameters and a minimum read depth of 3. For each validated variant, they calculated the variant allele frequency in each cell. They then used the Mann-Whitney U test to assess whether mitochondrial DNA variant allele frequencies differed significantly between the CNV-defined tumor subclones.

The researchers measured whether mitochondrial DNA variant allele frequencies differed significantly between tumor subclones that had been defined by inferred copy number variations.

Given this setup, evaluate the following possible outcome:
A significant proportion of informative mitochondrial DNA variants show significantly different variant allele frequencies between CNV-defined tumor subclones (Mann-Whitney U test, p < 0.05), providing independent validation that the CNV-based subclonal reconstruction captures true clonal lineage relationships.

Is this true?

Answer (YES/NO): YES